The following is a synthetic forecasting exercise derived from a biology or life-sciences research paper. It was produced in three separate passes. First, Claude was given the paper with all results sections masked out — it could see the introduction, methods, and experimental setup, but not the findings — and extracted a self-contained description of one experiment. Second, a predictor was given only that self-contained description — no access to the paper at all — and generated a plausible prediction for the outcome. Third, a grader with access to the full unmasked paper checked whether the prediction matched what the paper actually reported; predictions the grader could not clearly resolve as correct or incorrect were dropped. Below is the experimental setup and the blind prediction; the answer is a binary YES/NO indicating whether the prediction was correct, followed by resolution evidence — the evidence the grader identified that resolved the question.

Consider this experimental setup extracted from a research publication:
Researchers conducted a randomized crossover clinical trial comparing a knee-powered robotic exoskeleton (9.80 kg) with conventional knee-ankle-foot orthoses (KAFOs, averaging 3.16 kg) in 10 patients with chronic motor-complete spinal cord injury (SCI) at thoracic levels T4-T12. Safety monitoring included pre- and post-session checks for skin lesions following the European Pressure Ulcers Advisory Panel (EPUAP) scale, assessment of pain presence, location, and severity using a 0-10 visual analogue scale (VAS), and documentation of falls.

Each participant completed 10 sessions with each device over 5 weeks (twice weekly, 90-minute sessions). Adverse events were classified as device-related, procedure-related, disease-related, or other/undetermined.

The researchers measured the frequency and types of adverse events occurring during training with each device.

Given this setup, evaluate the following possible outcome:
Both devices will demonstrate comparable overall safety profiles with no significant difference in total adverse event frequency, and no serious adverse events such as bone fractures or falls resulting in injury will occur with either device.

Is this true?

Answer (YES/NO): NO